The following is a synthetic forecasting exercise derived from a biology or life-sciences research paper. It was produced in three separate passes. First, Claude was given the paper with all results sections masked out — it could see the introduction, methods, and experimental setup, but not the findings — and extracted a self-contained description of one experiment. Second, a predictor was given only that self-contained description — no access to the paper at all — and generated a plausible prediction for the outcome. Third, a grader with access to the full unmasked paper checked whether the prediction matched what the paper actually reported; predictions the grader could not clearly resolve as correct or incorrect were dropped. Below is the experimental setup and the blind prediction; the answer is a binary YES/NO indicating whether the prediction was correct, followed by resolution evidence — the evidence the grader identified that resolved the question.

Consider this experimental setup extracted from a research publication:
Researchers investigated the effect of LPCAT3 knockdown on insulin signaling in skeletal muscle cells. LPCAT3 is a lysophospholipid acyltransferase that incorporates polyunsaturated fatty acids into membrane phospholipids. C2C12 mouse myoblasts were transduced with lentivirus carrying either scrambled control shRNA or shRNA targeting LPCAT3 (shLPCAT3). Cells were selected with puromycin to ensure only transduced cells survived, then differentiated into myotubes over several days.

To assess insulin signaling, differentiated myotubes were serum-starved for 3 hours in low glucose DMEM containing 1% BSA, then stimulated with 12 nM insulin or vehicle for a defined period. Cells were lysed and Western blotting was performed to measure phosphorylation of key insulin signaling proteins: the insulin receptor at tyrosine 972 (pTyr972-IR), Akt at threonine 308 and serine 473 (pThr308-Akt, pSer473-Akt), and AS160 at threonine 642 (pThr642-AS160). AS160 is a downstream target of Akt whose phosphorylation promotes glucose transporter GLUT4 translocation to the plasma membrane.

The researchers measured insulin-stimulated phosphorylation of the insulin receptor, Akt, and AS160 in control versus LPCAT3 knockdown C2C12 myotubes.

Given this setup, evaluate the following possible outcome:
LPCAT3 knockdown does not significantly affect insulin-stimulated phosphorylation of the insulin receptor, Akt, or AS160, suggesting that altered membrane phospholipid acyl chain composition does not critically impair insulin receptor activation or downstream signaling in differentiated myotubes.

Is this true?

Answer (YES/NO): NO